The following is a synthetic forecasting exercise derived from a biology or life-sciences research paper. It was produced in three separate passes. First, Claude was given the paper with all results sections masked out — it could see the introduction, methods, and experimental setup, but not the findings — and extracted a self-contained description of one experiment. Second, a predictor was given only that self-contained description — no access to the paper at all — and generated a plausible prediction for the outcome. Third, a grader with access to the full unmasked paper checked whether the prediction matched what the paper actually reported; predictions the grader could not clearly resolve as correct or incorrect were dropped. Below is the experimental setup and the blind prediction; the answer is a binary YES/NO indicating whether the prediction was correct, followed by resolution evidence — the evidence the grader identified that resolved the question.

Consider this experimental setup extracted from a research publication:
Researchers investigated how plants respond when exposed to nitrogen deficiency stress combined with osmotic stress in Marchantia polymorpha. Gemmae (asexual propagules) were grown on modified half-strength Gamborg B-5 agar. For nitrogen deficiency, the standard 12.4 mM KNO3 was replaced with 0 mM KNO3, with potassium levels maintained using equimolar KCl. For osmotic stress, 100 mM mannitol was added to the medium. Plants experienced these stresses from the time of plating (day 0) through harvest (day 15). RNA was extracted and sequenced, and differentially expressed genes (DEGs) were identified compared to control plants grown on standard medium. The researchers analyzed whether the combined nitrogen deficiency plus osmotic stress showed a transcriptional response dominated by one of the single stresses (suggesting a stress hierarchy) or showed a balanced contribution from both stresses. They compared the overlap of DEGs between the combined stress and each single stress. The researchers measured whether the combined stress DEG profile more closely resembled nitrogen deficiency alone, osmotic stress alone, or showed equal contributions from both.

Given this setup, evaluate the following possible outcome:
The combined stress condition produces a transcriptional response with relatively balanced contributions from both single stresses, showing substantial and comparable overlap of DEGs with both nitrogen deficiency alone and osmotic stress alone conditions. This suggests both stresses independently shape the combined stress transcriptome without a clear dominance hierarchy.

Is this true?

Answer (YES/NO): NO